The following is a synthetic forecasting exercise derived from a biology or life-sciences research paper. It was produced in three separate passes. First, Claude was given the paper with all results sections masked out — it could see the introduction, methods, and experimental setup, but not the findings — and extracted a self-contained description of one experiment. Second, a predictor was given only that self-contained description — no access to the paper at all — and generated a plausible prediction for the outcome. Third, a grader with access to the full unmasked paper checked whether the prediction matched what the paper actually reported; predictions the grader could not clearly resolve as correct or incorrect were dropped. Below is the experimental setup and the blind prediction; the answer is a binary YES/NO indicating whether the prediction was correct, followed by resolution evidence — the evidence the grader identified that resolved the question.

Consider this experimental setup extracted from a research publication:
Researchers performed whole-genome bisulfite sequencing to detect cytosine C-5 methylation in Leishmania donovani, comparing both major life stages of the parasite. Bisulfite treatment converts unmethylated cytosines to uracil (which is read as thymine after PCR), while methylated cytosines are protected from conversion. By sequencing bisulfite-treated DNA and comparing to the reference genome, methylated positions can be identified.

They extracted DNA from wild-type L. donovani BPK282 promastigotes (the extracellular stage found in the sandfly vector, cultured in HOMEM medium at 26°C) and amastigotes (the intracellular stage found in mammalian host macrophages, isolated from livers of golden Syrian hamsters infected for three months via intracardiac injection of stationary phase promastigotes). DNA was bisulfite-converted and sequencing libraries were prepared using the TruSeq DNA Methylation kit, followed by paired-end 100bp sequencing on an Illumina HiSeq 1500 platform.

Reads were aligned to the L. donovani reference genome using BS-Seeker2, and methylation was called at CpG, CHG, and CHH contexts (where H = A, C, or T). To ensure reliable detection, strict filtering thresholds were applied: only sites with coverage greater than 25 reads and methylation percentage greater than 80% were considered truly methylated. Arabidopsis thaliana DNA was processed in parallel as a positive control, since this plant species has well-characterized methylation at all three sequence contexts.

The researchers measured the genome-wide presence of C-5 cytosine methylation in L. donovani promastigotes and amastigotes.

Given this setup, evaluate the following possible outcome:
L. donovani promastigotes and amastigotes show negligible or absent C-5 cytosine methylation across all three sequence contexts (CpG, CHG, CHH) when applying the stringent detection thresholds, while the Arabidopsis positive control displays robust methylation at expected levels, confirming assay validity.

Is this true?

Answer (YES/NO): YES